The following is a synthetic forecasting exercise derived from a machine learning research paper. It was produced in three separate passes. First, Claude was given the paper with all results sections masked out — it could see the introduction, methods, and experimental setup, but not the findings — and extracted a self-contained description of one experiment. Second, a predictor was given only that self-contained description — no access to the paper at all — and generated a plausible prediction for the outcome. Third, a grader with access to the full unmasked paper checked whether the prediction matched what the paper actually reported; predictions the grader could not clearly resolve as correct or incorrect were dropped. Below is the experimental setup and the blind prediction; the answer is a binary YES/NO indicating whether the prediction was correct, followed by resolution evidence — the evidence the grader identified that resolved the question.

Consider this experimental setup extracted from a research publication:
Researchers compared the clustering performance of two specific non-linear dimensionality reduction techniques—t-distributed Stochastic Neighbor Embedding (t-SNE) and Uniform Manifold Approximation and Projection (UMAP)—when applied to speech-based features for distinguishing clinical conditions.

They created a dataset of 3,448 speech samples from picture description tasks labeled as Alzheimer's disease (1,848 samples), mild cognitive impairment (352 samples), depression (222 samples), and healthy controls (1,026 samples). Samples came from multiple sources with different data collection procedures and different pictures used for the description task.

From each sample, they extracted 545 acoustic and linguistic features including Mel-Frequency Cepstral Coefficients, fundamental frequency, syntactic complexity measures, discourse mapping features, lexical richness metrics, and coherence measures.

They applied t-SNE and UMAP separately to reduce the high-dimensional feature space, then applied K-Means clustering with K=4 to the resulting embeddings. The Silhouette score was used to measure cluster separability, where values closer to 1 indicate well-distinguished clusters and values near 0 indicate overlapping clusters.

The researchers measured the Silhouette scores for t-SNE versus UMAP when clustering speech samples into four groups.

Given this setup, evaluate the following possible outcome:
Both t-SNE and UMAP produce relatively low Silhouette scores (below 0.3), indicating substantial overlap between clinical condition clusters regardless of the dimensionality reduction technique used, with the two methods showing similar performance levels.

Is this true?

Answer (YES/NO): NO